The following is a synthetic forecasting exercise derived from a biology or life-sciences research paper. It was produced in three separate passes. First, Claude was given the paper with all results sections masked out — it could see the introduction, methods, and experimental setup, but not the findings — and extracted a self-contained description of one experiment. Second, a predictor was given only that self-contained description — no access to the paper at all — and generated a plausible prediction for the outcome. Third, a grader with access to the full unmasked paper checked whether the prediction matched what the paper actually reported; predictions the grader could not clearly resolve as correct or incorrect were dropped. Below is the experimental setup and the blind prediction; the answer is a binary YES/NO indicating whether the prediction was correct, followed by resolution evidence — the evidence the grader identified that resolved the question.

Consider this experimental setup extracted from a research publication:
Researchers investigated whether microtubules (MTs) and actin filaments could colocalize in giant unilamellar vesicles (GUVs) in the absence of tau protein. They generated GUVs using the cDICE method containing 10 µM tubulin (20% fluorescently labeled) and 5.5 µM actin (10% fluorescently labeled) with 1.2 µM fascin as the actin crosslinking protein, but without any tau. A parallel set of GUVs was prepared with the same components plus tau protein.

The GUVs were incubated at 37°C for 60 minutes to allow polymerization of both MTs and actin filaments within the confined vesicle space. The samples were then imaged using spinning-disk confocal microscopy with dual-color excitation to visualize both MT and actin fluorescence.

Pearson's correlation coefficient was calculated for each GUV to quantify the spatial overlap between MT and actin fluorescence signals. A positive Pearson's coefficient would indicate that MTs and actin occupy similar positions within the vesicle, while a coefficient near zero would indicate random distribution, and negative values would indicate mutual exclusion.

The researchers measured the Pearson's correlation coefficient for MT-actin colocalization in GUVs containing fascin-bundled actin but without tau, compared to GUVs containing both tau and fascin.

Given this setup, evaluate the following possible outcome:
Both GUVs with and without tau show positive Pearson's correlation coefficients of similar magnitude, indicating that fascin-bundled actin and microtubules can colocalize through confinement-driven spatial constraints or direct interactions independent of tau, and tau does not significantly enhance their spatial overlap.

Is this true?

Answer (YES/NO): NO